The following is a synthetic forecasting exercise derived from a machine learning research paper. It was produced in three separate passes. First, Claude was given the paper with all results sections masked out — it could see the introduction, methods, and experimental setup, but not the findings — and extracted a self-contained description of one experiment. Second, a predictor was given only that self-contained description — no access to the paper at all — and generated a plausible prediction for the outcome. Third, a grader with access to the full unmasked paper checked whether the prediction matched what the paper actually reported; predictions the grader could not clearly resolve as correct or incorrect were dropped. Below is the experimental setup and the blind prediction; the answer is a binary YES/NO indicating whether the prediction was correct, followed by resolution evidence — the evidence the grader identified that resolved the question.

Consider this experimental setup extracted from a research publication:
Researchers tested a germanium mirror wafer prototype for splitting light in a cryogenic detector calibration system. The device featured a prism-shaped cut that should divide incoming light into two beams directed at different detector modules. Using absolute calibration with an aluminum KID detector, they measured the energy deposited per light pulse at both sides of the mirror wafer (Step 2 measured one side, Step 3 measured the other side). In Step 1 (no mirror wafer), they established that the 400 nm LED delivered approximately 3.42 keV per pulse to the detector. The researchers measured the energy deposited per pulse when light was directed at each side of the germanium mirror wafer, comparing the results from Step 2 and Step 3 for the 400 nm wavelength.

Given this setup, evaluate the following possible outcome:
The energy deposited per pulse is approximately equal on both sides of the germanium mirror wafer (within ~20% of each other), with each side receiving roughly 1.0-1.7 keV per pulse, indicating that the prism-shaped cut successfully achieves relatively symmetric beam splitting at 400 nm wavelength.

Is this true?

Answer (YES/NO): NO